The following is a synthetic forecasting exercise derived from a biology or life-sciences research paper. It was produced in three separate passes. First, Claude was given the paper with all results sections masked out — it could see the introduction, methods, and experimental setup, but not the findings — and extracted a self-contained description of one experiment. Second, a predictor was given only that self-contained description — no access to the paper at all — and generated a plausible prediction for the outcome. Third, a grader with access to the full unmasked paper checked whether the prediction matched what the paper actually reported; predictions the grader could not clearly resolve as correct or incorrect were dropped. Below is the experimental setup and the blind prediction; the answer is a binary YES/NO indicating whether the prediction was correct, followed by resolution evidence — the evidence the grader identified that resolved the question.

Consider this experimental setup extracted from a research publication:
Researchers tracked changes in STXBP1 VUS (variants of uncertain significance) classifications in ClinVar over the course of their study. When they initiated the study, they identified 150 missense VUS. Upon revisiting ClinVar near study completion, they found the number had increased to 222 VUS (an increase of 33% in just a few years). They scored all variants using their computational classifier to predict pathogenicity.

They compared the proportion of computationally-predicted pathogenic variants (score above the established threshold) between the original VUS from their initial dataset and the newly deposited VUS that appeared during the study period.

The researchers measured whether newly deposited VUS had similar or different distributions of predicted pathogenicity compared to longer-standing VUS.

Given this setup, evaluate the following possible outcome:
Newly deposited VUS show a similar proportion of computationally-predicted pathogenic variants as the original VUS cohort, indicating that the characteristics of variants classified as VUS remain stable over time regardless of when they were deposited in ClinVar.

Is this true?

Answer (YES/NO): NO